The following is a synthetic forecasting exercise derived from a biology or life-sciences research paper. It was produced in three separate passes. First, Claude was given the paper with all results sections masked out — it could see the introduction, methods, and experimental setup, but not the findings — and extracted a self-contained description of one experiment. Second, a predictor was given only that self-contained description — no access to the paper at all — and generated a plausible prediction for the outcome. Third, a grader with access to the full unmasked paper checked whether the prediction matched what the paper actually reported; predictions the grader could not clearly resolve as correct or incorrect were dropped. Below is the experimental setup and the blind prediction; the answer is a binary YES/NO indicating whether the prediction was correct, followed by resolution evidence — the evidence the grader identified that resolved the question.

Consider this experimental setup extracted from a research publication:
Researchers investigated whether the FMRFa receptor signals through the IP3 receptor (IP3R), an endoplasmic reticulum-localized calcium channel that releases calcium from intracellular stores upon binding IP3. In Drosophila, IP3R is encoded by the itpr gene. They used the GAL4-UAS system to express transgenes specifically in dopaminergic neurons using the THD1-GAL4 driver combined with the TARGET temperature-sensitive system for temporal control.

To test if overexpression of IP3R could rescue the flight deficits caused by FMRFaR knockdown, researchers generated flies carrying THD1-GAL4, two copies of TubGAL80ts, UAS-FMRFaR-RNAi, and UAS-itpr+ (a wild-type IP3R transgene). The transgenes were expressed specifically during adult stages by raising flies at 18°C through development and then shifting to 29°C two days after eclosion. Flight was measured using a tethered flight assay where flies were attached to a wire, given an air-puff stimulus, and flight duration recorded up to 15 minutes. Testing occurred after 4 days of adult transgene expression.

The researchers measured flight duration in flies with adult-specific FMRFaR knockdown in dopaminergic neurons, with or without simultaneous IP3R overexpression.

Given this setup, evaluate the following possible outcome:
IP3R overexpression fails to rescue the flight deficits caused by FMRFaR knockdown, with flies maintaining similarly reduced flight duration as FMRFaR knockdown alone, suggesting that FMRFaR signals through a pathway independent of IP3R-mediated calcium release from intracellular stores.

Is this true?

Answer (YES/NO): NO